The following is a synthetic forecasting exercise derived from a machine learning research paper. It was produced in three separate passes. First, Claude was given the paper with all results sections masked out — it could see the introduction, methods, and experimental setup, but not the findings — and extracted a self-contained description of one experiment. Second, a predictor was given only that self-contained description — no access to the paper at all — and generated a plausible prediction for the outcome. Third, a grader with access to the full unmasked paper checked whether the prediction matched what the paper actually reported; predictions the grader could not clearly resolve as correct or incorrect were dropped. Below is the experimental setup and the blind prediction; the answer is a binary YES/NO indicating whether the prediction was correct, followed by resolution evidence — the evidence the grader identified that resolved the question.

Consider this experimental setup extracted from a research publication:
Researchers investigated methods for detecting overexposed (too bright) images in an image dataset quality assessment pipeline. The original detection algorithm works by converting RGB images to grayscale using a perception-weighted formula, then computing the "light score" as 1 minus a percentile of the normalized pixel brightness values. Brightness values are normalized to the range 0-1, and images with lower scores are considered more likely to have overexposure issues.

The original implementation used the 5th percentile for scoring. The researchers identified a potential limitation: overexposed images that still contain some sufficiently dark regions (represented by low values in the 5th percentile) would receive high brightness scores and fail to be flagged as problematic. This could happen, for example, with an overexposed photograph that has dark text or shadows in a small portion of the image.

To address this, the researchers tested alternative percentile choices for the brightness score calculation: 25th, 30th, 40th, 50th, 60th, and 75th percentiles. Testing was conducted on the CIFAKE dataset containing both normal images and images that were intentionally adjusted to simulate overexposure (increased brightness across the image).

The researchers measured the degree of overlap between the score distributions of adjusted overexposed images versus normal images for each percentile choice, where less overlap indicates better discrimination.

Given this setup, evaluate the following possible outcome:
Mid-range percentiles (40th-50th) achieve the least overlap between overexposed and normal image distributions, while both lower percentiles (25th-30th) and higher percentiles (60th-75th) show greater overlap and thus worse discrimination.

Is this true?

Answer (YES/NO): NO